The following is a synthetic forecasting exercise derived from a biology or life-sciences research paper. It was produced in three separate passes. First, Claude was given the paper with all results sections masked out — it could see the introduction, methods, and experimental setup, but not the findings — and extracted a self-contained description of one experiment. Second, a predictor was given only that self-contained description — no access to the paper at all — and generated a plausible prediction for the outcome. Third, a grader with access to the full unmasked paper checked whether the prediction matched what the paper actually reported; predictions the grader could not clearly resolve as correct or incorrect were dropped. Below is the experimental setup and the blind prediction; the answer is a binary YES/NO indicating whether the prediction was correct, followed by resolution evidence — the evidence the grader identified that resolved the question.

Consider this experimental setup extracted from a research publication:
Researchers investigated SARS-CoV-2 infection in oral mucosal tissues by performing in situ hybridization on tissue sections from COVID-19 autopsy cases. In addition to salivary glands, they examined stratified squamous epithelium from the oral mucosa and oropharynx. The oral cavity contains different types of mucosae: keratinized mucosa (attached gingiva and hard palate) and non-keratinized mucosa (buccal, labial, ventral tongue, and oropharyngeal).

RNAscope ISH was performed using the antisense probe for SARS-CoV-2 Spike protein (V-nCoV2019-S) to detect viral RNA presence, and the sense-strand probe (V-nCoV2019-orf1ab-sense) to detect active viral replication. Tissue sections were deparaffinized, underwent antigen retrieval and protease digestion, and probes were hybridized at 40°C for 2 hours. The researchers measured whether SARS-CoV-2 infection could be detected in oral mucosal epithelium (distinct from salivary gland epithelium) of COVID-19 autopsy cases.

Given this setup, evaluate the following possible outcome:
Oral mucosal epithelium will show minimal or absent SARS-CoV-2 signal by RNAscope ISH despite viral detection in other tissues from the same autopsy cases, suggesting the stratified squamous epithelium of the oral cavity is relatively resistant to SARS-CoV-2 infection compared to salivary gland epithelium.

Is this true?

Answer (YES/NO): NO